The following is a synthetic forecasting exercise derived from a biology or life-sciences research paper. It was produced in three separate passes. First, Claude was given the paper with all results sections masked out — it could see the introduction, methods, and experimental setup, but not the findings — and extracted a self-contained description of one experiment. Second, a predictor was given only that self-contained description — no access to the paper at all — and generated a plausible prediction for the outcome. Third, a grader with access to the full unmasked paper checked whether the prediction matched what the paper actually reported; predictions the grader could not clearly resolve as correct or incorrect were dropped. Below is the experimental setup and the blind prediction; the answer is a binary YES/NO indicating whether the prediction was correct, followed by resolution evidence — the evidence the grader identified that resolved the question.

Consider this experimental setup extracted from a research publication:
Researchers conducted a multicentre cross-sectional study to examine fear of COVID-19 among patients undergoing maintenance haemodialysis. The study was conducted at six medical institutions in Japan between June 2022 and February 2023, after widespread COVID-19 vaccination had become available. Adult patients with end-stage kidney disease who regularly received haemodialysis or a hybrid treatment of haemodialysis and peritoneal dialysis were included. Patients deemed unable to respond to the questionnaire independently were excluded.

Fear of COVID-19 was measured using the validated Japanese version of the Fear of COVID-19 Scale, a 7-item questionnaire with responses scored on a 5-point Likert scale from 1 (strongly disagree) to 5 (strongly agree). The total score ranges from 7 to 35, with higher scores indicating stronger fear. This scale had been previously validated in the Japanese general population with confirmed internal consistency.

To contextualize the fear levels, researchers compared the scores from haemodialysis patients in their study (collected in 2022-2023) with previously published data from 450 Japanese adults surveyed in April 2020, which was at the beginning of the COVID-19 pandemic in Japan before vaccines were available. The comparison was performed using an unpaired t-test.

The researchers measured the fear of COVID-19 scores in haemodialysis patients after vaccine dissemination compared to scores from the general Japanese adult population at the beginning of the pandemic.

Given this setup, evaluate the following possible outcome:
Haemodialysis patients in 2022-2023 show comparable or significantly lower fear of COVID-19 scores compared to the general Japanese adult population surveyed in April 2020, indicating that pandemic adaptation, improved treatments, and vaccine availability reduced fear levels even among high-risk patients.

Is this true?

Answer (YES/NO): YES